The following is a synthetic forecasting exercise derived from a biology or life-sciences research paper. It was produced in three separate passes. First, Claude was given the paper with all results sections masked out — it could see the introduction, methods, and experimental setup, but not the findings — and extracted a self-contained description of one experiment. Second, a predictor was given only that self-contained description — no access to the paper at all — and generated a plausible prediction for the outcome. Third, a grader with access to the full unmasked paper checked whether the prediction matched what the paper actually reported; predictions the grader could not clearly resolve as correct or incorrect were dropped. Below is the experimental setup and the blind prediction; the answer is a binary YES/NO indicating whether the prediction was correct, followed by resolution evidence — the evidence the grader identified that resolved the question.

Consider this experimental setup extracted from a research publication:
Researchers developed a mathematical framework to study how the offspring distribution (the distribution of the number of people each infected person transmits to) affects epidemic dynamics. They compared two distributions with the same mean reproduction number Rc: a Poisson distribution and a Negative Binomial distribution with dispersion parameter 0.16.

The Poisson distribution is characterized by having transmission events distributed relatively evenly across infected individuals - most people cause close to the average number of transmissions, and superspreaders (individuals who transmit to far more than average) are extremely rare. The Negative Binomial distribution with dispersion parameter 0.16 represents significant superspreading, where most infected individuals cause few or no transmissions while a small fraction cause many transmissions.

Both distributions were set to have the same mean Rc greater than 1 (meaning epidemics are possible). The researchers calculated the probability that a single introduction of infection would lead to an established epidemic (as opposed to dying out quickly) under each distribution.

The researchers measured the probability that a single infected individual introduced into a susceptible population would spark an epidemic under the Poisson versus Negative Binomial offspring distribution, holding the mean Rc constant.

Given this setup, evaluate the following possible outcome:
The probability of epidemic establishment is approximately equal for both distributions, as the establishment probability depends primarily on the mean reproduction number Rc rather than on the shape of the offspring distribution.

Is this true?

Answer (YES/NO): NO